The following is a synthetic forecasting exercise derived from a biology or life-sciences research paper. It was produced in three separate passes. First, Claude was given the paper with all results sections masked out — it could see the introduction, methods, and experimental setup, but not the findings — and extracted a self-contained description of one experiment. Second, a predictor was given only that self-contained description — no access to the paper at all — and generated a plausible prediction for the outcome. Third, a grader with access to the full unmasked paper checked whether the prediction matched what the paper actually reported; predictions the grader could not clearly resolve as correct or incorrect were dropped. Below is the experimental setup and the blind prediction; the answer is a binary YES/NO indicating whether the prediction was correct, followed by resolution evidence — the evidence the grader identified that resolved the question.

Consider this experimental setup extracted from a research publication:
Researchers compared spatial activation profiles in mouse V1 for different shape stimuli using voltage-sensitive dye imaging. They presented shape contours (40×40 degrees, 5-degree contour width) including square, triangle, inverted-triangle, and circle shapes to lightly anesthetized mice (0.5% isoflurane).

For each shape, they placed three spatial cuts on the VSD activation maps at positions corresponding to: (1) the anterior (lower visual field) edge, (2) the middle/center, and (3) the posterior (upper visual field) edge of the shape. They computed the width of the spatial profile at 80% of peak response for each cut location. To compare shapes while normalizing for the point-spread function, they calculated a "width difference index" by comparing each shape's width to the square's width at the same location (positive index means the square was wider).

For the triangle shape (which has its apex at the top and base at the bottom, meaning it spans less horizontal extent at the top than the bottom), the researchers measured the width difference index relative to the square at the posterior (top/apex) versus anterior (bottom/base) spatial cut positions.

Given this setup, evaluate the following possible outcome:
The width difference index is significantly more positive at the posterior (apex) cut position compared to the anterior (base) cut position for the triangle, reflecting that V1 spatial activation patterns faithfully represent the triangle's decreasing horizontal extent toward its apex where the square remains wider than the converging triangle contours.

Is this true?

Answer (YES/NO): YES